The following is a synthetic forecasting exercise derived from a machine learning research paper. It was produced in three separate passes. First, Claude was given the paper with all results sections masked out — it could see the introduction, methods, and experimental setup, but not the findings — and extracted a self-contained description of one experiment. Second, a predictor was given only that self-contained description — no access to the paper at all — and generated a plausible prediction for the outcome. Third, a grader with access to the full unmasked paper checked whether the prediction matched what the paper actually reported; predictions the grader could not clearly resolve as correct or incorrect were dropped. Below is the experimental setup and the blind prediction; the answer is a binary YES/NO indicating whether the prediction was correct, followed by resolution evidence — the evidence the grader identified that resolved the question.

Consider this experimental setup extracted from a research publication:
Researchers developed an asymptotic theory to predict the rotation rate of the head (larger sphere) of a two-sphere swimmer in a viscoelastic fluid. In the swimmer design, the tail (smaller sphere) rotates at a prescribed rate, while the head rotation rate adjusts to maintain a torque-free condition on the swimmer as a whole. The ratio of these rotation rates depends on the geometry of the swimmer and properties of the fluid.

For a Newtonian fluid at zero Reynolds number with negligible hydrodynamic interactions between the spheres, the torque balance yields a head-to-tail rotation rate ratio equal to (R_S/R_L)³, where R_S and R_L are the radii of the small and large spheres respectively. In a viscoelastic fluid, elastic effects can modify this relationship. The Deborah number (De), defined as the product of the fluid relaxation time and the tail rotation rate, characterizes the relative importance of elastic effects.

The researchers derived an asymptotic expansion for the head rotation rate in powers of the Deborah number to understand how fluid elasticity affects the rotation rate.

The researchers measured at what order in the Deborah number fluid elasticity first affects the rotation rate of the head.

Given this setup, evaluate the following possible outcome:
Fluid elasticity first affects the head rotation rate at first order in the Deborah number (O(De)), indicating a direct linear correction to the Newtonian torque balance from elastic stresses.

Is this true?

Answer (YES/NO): NO